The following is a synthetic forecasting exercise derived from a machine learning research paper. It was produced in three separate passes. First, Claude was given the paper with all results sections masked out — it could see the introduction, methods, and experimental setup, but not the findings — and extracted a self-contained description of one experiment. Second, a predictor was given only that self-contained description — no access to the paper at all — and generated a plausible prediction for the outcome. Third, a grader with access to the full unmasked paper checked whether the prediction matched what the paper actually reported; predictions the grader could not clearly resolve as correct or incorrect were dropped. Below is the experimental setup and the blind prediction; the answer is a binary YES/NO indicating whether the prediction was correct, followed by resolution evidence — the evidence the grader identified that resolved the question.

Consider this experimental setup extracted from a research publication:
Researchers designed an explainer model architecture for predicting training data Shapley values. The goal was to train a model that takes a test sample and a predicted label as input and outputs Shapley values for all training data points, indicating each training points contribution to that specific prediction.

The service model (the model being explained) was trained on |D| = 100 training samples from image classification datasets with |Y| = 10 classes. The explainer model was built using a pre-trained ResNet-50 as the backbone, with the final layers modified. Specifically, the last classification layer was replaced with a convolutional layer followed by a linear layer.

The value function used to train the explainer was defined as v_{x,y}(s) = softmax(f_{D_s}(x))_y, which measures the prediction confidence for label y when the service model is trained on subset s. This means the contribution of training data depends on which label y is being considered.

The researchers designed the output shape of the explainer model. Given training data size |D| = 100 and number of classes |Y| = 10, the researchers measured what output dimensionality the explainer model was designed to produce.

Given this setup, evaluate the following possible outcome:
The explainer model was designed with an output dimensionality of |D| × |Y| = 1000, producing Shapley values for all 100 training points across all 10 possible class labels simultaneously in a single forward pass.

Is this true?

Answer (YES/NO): YES